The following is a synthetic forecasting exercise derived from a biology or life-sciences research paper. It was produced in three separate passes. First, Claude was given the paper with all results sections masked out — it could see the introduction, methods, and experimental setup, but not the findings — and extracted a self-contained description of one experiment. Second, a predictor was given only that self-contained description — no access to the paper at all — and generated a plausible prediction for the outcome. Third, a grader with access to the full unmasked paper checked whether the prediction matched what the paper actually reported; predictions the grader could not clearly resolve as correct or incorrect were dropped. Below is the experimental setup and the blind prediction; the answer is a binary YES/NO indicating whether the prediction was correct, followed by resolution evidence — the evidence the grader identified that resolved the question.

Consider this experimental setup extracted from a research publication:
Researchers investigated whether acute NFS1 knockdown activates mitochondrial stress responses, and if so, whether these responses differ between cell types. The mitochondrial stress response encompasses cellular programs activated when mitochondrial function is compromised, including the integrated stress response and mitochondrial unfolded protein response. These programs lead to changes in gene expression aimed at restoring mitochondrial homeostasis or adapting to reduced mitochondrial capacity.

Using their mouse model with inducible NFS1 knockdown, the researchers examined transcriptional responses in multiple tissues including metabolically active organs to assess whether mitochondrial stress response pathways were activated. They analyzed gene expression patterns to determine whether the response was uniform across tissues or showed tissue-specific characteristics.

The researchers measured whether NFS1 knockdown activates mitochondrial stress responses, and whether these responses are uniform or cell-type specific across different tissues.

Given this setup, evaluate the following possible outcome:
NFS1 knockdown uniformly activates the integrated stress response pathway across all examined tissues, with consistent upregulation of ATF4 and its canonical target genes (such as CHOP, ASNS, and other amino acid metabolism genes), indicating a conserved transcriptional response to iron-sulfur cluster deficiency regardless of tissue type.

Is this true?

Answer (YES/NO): NO